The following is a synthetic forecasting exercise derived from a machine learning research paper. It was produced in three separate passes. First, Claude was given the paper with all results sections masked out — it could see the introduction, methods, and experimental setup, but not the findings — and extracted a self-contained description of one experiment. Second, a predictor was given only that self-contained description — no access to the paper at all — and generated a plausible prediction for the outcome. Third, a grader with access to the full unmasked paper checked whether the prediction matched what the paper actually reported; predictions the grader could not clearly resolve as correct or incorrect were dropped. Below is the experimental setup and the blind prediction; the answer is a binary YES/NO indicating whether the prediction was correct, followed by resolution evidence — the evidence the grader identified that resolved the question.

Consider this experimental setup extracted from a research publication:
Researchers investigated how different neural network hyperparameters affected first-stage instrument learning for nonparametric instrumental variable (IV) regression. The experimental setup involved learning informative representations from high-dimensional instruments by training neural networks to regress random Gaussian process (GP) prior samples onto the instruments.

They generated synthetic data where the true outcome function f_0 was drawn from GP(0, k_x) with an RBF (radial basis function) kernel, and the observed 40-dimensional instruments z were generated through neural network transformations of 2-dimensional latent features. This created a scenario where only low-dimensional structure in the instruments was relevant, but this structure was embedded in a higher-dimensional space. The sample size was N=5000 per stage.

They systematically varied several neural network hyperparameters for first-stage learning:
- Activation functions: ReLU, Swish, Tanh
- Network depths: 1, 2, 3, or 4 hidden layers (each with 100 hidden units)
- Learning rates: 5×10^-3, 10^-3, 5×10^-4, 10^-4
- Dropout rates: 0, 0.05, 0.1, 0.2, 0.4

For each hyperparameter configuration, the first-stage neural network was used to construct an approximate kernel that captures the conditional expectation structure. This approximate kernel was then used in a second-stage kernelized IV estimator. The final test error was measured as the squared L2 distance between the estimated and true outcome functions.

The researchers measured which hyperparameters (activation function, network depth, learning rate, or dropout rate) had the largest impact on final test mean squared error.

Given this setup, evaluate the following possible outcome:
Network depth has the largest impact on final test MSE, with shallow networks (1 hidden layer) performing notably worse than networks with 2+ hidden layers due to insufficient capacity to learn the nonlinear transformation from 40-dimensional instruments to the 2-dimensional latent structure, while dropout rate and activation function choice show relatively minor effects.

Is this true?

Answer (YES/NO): NO